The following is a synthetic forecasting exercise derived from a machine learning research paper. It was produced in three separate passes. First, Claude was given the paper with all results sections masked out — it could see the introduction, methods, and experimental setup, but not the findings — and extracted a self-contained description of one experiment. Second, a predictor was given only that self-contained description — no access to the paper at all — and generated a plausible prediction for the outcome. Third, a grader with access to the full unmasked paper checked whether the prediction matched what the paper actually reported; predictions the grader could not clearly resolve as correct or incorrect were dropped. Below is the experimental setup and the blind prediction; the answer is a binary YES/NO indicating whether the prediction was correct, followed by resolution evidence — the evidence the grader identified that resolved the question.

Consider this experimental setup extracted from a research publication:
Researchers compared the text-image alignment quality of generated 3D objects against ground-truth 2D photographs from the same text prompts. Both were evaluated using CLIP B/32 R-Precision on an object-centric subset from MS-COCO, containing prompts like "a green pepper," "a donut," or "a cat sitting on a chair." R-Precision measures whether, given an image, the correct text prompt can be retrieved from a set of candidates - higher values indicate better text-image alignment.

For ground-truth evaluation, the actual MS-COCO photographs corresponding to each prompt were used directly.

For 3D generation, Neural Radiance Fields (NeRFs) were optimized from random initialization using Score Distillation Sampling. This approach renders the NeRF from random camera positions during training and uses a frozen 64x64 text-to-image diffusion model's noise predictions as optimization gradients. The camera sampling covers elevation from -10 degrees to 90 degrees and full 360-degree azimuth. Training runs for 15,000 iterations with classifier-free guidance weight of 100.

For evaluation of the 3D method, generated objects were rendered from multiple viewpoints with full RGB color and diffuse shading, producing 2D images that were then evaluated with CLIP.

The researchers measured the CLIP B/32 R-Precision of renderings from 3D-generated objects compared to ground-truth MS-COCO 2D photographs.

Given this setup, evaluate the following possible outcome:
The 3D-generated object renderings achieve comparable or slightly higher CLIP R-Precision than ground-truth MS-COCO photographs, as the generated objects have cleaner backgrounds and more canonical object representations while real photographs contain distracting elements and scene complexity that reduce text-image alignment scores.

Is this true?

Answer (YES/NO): YES